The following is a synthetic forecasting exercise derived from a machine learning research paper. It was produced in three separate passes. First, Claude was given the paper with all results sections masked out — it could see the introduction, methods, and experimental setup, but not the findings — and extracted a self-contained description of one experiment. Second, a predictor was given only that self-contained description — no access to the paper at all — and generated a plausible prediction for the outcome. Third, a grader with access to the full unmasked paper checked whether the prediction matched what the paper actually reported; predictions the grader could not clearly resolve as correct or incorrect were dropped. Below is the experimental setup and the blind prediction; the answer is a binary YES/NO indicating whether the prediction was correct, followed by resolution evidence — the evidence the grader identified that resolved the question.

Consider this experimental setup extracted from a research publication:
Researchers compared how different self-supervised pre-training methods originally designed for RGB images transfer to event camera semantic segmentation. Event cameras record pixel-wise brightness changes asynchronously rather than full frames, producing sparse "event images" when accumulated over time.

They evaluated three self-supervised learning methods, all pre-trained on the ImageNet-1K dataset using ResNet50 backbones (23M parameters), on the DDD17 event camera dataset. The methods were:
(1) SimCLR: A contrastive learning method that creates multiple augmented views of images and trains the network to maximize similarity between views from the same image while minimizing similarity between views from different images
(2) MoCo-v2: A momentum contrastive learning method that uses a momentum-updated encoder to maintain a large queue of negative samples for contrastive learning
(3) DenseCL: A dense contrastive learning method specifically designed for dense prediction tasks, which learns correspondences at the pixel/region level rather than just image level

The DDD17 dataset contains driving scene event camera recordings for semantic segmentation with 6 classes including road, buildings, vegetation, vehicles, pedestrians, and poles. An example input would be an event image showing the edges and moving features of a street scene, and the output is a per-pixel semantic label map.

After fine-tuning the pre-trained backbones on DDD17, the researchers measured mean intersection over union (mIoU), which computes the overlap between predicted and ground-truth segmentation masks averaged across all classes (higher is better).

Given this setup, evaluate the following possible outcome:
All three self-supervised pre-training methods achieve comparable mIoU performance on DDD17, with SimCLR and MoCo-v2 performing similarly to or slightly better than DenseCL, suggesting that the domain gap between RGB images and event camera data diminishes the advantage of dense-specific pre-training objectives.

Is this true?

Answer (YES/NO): NO